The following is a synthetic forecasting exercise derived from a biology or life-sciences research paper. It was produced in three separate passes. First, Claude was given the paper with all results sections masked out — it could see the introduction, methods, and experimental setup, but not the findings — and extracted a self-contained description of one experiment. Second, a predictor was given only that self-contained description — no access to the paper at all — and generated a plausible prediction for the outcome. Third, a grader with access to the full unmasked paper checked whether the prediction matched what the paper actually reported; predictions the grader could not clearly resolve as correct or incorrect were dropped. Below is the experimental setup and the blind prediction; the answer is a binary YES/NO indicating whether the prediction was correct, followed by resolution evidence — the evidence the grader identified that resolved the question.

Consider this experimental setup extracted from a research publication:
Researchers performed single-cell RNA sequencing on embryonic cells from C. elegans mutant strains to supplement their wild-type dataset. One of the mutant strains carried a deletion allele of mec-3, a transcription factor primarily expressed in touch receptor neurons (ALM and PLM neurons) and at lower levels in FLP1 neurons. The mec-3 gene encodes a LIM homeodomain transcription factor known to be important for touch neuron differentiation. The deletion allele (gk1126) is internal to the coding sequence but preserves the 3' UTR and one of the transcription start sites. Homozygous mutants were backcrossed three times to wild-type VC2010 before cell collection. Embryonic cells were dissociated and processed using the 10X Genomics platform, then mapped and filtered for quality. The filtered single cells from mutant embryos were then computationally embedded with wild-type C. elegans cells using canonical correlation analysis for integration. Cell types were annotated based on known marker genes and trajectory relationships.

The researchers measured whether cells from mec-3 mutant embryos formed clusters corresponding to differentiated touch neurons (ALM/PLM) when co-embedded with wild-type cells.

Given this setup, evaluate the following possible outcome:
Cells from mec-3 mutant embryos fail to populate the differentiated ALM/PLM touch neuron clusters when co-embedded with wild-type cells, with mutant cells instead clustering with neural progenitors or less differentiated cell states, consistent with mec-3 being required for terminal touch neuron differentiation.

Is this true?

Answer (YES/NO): YES